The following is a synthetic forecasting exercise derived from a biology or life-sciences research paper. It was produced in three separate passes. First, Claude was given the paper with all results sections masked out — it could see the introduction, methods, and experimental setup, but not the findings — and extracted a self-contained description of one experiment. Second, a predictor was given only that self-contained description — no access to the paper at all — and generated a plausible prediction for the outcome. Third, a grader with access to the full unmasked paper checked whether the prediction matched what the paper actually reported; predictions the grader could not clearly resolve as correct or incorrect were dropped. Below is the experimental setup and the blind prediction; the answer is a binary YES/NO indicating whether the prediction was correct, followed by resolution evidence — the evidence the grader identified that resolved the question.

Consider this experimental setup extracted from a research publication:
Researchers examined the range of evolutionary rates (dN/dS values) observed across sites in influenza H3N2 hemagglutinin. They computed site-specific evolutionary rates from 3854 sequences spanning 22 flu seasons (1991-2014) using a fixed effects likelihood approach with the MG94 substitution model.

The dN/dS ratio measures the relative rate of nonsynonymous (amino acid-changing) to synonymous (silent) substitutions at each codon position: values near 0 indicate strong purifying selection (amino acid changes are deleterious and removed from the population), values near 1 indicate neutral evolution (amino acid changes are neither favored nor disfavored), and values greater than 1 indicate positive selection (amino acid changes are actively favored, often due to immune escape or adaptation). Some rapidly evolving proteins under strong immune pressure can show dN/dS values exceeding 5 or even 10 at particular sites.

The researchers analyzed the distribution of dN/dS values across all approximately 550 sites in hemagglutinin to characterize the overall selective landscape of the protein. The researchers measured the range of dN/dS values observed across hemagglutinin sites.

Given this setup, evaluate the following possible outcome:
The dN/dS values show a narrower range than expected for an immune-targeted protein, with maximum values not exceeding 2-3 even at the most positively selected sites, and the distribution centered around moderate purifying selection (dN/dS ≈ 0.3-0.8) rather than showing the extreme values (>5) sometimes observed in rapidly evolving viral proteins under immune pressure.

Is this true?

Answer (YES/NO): NO